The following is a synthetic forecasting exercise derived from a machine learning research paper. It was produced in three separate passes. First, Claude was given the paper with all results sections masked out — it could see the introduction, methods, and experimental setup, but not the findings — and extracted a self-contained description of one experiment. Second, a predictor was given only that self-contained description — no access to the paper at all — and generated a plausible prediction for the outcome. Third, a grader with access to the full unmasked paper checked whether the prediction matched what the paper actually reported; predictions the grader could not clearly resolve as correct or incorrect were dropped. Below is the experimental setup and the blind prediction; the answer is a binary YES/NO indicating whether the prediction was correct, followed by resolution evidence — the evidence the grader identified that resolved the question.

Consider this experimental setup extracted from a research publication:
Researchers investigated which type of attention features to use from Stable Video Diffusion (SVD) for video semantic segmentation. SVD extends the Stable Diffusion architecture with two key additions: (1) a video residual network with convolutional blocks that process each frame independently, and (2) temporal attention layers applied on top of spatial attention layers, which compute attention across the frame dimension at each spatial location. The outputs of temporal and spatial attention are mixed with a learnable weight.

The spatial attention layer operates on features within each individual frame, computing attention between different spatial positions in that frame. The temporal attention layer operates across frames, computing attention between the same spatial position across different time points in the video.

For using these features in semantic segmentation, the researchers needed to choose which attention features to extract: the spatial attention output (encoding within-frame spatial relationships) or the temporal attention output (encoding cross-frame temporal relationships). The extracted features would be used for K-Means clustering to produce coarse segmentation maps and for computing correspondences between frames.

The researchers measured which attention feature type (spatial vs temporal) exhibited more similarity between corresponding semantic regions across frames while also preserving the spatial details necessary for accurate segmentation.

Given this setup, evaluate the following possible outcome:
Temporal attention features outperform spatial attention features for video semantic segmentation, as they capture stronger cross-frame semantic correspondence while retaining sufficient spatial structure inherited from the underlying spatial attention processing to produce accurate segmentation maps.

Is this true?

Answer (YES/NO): NO